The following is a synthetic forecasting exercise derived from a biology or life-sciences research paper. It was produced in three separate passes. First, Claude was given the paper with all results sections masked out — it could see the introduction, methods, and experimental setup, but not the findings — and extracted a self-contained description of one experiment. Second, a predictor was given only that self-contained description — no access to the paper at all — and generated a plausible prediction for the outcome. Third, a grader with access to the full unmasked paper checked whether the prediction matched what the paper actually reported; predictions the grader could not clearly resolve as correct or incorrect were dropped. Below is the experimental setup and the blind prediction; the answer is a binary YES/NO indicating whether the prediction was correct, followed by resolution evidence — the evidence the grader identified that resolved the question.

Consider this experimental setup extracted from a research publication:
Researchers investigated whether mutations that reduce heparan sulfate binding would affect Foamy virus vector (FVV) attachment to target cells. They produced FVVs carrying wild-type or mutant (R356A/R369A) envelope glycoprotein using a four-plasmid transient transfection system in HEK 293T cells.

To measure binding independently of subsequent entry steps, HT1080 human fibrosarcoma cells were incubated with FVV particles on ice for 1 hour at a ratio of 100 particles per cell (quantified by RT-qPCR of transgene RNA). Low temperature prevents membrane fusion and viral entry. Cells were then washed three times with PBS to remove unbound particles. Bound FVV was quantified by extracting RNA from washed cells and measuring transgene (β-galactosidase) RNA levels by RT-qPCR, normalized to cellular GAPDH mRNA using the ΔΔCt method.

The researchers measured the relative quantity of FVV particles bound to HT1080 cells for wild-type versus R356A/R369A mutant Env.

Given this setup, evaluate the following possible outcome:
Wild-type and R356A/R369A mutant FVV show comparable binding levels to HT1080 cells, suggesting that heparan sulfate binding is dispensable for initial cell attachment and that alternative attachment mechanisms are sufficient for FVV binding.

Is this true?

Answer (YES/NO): NO